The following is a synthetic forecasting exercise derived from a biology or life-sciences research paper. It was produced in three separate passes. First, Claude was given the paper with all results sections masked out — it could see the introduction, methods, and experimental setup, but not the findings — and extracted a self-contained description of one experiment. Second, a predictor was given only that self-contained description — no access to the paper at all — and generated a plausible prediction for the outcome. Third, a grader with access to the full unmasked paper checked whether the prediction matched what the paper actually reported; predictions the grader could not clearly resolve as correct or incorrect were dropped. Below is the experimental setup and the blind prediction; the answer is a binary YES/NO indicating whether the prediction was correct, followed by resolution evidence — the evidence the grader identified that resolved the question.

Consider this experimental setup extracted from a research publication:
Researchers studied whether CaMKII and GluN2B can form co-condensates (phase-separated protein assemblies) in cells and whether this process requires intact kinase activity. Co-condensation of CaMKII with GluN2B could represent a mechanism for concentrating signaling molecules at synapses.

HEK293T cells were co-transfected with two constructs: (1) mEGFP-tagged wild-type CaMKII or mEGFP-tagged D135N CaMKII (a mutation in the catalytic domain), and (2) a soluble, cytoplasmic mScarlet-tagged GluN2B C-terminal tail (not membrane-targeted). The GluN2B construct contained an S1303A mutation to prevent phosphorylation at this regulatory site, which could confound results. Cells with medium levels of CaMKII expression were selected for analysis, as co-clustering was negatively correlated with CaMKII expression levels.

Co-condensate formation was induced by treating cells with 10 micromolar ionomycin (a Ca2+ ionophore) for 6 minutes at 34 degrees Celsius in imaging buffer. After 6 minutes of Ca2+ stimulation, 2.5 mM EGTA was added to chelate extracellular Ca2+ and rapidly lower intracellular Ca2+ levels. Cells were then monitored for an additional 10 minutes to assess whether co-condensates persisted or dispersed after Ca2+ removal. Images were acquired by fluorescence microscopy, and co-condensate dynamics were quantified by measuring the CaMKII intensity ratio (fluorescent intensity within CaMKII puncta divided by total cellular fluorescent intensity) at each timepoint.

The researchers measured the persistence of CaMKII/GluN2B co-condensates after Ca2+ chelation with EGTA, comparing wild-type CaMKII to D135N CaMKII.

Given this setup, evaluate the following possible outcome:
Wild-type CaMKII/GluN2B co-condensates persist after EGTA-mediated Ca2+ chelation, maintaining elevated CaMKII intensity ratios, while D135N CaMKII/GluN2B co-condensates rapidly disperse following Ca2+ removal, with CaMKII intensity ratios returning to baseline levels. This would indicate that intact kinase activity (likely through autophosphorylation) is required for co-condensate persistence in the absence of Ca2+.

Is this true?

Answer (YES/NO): YES